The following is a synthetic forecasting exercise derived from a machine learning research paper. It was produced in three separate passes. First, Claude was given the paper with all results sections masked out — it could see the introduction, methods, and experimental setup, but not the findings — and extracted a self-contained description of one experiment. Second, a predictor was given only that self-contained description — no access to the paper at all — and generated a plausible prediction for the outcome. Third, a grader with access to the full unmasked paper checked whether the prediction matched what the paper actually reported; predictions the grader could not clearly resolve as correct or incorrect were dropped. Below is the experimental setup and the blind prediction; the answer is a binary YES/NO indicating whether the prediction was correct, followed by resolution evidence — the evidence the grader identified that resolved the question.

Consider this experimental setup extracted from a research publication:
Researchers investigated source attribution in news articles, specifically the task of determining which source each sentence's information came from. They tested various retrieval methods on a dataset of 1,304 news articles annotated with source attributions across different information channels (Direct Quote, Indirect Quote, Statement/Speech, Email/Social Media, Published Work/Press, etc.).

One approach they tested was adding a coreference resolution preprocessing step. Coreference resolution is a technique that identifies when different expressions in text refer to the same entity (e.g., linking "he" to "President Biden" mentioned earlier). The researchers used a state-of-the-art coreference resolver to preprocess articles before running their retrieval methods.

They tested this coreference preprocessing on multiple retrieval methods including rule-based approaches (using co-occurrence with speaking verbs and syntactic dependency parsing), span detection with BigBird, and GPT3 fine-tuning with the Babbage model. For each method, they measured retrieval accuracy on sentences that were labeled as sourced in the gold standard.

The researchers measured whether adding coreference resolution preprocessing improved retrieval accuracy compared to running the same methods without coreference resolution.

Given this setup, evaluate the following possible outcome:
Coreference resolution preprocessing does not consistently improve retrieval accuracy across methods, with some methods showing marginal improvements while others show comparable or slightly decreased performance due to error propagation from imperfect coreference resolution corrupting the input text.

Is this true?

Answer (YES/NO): NO